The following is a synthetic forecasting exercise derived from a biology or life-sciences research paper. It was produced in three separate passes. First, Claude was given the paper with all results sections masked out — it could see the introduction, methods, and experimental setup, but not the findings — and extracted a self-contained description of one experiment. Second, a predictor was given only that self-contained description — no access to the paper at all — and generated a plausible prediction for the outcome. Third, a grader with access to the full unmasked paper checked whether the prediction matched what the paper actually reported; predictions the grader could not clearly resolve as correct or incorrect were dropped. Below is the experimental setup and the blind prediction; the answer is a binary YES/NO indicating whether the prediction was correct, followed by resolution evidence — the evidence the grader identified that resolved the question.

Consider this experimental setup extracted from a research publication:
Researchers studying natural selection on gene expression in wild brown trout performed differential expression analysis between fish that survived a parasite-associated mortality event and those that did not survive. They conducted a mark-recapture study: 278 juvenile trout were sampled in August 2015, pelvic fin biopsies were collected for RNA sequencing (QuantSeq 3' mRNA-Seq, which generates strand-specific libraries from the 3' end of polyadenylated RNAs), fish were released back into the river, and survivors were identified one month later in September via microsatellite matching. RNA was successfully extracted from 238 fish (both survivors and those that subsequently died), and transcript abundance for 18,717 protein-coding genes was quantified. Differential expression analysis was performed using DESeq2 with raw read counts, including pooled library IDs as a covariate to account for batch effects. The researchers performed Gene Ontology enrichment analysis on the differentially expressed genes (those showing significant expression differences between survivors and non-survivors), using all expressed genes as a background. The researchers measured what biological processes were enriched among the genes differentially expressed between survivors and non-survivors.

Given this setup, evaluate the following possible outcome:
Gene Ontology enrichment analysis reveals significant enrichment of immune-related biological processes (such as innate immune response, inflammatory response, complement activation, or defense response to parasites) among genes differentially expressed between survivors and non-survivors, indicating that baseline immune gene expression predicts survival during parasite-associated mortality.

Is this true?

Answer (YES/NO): NO